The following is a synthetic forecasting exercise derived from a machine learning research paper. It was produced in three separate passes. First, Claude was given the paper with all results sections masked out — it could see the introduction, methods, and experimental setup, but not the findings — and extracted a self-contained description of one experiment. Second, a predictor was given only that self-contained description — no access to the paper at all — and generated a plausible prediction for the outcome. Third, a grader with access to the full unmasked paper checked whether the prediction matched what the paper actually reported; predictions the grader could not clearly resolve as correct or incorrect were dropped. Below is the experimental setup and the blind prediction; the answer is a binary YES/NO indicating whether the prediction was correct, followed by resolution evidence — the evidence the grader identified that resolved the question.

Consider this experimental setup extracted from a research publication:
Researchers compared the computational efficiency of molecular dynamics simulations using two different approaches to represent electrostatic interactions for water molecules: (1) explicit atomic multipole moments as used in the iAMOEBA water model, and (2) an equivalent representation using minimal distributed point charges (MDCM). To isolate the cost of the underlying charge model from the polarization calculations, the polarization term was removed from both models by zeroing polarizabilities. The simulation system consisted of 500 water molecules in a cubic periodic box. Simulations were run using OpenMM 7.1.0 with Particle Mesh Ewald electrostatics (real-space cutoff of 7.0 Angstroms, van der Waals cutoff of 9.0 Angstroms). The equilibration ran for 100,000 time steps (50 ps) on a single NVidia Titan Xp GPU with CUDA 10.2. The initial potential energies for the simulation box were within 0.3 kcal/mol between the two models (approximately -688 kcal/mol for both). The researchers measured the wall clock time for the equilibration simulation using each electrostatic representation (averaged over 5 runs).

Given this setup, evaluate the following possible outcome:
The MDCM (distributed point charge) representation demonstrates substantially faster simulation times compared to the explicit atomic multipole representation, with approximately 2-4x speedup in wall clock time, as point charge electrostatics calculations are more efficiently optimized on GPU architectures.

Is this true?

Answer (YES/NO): NO